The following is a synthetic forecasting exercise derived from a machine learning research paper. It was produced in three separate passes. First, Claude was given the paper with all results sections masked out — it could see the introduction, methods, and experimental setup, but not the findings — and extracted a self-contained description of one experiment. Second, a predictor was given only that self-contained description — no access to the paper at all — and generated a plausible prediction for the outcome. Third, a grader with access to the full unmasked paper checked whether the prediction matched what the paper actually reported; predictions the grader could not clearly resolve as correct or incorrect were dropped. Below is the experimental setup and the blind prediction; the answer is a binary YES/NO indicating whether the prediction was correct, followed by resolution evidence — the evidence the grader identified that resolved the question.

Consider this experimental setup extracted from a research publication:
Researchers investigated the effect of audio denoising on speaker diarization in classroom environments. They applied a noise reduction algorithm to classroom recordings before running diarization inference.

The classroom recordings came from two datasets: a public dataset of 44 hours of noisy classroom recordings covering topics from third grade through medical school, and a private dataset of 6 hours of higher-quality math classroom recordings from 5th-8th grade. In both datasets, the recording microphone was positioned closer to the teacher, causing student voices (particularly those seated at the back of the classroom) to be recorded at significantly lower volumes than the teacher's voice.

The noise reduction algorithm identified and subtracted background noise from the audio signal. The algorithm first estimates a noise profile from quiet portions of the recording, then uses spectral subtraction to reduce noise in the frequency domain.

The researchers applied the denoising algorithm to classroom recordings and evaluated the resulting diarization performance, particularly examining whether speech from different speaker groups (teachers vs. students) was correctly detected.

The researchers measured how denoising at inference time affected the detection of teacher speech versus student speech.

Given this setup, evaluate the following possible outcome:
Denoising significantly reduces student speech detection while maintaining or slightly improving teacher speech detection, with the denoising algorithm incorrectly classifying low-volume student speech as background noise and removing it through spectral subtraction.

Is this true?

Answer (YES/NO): YES